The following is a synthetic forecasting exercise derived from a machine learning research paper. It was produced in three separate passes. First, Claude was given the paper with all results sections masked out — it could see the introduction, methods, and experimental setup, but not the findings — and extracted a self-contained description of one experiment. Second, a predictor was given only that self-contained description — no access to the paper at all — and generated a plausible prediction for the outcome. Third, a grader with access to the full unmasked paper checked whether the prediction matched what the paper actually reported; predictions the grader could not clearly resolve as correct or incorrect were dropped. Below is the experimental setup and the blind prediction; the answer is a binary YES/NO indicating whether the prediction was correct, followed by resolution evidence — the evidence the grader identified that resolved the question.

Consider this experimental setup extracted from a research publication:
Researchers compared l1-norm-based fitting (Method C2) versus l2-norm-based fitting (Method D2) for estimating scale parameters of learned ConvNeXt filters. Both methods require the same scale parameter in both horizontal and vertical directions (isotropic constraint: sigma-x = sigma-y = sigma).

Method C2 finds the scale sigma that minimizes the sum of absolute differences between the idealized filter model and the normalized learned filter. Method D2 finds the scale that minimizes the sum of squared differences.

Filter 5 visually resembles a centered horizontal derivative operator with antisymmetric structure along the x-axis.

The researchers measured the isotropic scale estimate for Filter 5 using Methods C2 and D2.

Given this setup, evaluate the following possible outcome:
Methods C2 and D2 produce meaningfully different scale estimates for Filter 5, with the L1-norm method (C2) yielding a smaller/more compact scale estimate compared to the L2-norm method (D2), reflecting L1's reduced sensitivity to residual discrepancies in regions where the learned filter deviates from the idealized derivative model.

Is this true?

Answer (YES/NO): NO